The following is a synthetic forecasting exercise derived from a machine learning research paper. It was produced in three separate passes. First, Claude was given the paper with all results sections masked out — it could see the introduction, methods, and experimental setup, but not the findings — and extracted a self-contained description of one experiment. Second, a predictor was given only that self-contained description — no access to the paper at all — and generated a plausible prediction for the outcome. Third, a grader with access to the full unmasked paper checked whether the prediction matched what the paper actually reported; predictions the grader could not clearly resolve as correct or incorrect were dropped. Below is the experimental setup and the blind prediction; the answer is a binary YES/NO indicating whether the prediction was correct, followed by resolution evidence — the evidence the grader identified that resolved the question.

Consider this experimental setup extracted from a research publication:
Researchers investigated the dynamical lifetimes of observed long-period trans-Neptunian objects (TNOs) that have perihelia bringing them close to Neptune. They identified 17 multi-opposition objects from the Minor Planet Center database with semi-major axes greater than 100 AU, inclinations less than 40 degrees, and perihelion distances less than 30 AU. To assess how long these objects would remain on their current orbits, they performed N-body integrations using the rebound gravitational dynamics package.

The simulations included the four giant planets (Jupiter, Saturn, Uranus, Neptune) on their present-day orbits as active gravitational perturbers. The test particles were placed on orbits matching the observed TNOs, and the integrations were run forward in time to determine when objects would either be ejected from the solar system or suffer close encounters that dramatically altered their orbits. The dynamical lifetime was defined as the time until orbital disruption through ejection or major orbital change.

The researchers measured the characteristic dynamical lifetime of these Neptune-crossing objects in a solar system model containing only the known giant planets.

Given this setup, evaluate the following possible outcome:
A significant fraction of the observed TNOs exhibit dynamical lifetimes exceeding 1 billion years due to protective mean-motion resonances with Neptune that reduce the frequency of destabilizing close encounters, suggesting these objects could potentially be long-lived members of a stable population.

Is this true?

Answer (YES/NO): NO